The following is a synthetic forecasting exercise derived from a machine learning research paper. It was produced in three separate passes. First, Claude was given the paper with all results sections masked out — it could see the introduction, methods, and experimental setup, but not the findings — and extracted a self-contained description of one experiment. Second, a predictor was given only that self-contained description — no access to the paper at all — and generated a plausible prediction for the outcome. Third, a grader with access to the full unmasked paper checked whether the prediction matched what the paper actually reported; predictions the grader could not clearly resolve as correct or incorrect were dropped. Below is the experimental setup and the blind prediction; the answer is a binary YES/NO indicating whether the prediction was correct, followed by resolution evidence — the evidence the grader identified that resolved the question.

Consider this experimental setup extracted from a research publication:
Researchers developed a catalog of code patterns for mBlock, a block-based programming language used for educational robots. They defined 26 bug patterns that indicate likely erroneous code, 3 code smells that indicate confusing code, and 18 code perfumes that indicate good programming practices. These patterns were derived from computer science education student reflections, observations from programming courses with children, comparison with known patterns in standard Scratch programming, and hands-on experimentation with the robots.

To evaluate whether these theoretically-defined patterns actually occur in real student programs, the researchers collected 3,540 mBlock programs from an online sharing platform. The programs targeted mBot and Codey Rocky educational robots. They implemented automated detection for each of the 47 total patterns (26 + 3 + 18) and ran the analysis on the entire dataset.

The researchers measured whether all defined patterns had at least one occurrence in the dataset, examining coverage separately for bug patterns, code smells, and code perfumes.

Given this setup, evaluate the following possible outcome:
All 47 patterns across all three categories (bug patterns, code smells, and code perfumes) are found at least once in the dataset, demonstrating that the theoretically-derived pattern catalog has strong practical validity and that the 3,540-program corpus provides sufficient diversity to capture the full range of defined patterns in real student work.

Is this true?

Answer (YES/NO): NO